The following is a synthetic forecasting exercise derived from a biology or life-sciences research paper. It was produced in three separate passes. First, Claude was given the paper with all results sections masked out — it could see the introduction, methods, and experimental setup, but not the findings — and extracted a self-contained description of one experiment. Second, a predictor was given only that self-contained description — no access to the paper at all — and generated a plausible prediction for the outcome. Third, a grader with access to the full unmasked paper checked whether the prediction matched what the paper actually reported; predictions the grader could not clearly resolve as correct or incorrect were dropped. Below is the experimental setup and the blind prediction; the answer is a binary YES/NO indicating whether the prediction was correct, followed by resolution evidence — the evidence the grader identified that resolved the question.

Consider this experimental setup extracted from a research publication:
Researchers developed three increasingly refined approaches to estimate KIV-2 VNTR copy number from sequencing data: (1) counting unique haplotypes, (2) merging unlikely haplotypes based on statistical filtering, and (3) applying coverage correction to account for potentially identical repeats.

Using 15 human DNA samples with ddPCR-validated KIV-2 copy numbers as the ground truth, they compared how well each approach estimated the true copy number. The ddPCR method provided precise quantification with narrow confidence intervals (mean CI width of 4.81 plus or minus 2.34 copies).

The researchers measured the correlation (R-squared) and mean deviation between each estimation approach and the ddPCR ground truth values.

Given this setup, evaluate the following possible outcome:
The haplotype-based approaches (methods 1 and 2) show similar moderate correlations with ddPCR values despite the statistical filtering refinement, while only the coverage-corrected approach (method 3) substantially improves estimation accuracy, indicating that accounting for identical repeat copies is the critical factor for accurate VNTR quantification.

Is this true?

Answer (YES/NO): NO